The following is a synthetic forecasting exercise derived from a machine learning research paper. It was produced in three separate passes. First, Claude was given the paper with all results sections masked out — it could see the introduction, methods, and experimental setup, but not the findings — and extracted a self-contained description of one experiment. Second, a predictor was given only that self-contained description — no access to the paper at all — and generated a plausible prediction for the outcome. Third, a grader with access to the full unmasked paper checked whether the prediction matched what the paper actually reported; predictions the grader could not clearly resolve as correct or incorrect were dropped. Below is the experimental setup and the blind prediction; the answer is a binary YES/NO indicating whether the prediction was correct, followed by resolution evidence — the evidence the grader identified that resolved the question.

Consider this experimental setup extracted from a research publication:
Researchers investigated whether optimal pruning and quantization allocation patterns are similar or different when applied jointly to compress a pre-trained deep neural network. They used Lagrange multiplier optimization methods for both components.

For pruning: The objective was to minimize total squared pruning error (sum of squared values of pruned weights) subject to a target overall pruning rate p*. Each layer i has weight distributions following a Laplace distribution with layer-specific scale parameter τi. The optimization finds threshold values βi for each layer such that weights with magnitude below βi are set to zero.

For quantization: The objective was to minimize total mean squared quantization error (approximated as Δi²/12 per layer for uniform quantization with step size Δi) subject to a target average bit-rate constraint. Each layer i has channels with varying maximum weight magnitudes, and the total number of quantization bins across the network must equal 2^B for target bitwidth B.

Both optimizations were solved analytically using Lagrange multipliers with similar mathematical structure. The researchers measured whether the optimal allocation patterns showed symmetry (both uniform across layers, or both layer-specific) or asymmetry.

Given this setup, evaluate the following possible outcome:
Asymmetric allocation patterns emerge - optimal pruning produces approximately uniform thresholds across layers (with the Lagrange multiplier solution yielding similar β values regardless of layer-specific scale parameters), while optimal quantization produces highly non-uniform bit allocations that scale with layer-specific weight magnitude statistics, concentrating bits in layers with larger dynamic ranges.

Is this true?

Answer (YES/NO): YES